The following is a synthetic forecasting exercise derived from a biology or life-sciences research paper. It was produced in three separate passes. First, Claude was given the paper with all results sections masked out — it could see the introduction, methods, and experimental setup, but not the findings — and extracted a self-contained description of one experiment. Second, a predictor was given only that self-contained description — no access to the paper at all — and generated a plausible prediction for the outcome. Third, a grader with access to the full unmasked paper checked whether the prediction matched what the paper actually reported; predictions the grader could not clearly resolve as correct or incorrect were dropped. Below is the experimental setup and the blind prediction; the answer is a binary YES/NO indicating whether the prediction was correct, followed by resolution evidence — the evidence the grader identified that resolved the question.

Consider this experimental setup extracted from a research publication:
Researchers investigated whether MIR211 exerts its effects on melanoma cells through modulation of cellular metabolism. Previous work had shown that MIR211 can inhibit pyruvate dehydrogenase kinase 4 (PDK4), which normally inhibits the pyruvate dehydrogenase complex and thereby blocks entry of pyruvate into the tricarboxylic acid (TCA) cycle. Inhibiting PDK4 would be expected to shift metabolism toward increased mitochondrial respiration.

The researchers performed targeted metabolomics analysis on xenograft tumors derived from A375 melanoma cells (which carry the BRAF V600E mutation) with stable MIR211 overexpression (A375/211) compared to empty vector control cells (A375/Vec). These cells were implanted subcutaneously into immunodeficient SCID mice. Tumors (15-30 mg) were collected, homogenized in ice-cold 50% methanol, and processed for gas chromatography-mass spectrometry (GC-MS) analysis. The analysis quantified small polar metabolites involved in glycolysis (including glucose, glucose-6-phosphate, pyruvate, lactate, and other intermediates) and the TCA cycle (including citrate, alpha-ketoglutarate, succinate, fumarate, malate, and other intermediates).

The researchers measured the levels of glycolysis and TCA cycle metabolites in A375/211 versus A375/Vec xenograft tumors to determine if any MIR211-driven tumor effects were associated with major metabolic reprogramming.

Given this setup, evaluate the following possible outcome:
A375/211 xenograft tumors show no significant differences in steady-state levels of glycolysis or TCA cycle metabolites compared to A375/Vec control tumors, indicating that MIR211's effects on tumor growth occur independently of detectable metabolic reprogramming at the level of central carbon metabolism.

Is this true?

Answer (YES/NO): NO